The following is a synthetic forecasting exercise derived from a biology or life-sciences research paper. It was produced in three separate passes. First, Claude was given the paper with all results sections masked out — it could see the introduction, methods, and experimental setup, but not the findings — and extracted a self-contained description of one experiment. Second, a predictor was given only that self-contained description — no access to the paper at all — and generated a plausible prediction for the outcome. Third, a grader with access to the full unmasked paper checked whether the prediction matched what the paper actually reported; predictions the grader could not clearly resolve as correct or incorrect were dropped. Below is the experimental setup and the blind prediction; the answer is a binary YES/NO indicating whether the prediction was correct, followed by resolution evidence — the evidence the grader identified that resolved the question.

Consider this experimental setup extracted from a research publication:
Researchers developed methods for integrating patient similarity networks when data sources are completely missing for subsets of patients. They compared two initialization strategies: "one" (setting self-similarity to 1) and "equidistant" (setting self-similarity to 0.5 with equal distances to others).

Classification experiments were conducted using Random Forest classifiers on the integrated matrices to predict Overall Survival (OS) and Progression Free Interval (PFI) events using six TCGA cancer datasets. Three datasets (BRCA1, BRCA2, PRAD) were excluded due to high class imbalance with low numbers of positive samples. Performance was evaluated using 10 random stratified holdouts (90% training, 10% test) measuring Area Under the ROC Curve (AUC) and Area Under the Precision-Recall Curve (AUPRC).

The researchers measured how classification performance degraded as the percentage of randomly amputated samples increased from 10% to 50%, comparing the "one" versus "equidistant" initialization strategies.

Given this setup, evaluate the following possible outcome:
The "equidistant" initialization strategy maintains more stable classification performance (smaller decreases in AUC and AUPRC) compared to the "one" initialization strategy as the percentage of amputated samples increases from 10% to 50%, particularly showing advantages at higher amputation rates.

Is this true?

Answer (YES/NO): NO